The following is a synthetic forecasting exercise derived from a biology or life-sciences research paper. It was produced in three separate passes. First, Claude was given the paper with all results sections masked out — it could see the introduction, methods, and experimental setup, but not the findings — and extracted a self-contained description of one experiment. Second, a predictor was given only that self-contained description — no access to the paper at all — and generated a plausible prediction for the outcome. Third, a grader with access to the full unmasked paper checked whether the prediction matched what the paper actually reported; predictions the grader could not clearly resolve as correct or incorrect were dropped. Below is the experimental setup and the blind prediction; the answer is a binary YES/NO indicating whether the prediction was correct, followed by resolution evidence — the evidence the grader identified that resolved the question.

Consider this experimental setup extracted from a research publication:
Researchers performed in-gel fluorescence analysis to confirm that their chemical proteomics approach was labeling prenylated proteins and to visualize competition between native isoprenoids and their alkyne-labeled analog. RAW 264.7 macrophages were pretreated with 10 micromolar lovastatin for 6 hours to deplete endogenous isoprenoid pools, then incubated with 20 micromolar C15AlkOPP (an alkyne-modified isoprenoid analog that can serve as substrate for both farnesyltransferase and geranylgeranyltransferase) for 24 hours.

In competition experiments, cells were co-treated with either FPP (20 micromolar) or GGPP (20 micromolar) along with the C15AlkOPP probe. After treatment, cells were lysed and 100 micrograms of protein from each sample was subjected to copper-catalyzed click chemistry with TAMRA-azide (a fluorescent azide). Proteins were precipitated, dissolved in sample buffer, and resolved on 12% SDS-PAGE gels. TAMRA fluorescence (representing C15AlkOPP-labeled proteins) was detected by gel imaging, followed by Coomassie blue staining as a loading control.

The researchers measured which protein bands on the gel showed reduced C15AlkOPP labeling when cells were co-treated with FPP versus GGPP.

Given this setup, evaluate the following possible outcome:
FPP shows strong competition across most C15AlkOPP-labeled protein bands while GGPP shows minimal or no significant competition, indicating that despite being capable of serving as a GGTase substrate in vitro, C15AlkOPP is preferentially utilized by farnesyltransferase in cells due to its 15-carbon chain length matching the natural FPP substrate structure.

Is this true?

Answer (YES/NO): NO